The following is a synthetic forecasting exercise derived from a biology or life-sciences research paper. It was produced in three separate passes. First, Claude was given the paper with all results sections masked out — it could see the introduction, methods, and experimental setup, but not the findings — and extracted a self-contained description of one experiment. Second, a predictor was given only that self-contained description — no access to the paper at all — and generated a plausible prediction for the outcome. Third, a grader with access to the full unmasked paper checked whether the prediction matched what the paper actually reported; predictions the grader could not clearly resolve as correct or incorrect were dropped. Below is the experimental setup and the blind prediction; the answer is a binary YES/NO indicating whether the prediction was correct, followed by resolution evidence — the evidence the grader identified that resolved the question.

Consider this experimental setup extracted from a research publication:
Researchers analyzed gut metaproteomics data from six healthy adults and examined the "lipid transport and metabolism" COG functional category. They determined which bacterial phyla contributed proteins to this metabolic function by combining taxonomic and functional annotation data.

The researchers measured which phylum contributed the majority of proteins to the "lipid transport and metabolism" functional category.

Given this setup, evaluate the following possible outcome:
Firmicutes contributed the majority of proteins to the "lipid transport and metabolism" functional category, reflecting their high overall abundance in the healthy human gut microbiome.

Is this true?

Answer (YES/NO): YES